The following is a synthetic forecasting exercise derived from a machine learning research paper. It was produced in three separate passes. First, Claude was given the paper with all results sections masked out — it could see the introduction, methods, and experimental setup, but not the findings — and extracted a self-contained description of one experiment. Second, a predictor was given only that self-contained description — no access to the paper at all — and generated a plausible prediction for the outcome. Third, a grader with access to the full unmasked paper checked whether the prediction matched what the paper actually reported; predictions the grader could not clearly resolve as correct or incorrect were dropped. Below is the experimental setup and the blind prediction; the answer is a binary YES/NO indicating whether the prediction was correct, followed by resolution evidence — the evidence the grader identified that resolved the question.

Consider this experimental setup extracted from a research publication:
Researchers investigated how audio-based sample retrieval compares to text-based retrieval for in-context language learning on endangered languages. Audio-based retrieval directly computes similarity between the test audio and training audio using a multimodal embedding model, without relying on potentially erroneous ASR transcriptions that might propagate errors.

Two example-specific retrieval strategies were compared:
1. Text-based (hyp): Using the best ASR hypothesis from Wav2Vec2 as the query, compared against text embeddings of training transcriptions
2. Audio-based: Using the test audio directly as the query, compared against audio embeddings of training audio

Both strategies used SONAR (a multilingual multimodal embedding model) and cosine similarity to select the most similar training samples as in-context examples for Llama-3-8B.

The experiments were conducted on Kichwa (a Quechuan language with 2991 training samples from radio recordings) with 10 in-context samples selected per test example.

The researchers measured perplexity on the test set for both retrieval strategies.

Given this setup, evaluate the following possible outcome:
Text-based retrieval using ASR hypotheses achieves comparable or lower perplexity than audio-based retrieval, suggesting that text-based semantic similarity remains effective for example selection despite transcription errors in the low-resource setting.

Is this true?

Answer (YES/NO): YES